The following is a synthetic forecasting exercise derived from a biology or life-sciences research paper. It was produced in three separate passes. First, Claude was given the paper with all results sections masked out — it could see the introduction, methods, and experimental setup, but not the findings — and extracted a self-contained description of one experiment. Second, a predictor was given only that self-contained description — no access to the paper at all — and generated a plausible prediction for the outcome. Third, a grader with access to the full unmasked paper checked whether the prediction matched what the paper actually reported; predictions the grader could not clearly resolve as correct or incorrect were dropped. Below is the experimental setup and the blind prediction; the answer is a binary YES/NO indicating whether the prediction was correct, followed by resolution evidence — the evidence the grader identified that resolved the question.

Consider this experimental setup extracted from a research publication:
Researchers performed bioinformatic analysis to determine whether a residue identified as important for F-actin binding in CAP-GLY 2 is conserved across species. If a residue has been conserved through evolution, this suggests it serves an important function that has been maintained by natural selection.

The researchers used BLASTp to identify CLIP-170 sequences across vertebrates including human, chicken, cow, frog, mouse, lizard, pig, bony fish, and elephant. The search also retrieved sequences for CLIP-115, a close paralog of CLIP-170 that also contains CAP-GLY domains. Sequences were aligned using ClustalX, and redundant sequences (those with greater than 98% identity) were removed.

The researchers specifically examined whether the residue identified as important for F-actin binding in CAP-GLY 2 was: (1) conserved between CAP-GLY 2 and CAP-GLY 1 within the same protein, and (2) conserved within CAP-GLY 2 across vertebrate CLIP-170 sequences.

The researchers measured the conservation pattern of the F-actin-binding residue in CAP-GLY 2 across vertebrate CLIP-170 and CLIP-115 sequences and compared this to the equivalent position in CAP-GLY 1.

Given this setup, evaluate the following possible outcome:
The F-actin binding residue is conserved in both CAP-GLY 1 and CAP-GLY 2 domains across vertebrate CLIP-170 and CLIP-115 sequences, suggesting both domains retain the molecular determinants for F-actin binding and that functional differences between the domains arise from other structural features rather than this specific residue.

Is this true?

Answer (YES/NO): NO